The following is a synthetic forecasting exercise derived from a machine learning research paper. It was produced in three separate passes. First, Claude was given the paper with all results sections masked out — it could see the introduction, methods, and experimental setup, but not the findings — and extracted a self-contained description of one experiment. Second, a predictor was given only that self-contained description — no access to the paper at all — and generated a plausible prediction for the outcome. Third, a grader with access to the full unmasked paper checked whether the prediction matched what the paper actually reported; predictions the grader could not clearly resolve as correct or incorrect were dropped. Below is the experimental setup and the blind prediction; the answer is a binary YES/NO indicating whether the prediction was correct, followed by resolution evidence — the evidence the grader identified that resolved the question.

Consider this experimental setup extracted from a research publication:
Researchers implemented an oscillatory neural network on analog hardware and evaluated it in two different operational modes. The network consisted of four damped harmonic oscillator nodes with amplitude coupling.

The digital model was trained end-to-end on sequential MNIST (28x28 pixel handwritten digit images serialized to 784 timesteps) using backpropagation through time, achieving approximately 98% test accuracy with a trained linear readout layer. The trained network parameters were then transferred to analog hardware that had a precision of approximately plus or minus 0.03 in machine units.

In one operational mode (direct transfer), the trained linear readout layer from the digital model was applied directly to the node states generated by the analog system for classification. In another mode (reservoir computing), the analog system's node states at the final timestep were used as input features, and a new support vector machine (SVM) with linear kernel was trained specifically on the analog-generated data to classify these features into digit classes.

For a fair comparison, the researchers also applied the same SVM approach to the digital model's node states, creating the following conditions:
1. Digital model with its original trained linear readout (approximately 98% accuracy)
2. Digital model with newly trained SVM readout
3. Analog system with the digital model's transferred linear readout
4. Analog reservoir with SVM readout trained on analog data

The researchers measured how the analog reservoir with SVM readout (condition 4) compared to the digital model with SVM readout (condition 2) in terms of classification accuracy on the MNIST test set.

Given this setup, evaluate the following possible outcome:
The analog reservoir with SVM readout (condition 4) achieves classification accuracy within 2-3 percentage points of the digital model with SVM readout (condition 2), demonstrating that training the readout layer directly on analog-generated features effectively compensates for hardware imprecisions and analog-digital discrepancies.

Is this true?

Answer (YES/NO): YES